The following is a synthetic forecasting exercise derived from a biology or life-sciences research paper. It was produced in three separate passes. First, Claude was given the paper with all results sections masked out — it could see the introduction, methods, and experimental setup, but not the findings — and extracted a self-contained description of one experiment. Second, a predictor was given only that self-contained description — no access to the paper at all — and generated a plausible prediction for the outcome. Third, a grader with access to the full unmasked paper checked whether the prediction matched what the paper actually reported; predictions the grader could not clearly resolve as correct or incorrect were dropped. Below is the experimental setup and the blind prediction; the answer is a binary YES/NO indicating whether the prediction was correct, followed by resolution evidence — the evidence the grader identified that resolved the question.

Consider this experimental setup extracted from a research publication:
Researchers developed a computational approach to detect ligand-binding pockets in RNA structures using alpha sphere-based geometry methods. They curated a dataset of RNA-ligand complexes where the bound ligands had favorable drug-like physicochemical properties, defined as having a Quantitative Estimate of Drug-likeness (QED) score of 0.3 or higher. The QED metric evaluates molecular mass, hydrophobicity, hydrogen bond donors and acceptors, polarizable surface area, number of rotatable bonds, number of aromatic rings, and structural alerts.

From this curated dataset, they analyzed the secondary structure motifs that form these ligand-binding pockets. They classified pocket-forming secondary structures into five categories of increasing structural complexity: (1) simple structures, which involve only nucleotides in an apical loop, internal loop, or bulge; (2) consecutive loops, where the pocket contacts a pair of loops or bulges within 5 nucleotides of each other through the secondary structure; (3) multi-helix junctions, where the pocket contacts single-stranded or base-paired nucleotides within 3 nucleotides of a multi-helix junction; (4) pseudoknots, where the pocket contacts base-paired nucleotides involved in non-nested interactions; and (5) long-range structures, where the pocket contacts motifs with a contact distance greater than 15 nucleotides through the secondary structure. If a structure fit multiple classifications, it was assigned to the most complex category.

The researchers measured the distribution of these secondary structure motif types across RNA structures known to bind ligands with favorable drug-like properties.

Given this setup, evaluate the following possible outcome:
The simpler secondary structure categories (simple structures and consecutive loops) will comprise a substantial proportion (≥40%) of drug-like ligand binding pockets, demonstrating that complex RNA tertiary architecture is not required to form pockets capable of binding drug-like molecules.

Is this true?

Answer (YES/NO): NO